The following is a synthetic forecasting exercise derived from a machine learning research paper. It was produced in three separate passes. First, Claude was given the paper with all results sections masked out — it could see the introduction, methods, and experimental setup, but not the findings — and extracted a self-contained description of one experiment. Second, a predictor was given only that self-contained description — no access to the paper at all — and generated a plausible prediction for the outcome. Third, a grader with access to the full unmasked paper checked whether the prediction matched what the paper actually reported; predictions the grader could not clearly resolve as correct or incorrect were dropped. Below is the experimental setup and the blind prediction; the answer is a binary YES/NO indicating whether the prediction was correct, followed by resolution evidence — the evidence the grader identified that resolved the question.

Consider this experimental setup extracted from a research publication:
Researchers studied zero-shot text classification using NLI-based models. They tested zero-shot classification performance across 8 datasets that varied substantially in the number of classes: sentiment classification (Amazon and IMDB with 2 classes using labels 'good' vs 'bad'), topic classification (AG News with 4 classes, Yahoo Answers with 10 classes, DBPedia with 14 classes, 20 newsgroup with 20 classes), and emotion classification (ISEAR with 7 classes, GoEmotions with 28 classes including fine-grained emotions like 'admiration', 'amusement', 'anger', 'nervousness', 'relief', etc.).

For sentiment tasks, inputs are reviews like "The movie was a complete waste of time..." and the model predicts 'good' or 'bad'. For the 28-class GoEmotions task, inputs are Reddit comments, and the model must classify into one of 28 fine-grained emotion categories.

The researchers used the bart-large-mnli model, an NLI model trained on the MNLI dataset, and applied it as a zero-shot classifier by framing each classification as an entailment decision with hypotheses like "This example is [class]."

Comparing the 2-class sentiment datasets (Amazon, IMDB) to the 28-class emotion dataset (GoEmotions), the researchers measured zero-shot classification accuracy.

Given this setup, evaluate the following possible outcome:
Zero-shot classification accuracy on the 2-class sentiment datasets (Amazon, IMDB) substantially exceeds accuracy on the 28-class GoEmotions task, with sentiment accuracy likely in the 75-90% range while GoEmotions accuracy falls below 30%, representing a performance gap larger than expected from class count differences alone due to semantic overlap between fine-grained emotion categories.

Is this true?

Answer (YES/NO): NO